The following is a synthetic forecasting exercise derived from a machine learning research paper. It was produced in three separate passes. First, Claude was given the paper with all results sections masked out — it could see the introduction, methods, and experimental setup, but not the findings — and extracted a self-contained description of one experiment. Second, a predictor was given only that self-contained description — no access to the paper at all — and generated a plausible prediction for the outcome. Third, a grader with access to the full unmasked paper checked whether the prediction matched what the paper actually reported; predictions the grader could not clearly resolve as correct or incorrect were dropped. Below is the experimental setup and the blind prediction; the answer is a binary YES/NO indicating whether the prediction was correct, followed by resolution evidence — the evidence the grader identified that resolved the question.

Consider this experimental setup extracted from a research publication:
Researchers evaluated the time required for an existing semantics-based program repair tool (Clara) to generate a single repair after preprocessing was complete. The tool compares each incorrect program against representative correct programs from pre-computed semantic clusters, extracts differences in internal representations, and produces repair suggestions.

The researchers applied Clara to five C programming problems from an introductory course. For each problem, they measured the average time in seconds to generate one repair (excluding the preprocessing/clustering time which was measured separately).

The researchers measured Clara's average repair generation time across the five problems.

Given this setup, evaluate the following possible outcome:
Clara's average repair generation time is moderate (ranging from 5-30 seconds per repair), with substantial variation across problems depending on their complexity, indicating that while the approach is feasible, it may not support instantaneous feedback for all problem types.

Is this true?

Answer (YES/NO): NO